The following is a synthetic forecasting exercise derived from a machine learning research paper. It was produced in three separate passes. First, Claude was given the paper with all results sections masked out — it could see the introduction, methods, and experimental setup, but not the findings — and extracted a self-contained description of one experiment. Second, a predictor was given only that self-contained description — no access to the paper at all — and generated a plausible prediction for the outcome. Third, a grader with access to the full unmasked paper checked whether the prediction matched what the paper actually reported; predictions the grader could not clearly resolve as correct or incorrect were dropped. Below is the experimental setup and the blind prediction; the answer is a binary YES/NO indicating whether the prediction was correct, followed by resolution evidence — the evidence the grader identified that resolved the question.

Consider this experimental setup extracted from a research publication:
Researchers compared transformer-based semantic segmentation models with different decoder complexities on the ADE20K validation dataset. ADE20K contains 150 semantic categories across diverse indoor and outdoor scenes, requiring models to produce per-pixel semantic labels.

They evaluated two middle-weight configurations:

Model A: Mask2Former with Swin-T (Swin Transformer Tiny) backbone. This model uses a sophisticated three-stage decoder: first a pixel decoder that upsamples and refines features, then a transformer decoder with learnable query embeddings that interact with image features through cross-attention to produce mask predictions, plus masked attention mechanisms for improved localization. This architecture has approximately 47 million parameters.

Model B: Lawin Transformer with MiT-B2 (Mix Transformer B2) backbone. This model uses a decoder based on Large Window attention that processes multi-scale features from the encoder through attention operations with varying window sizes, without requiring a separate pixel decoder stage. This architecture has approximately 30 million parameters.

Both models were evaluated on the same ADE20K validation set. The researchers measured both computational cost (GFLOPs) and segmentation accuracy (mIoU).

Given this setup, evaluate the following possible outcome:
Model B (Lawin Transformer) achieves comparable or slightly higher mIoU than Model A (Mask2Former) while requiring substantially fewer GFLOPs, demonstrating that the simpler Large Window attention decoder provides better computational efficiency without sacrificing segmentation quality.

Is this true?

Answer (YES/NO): YES